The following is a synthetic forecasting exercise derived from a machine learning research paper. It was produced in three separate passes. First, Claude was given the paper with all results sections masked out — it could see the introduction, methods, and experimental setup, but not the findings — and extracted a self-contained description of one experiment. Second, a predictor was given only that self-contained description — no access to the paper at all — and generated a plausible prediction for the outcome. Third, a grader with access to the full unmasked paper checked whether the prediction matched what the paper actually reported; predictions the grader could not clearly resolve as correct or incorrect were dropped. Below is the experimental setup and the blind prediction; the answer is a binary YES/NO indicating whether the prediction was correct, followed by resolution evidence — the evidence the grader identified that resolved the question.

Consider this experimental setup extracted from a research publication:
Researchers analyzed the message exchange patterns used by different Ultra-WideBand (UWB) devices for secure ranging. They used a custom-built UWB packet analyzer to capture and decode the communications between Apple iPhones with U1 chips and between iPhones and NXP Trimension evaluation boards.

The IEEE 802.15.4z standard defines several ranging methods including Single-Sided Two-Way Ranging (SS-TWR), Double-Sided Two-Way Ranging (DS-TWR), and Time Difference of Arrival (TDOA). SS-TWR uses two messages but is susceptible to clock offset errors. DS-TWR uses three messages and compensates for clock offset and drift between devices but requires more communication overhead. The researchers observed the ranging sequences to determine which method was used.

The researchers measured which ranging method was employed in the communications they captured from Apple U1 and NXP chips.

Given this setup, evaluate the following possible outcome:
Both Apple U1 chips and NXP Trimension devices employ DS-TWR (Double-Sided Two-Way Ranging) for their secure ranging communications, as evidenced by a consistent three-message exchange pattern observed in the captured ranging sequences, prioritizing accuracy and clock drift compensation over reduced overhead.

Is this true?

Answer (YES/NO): YES